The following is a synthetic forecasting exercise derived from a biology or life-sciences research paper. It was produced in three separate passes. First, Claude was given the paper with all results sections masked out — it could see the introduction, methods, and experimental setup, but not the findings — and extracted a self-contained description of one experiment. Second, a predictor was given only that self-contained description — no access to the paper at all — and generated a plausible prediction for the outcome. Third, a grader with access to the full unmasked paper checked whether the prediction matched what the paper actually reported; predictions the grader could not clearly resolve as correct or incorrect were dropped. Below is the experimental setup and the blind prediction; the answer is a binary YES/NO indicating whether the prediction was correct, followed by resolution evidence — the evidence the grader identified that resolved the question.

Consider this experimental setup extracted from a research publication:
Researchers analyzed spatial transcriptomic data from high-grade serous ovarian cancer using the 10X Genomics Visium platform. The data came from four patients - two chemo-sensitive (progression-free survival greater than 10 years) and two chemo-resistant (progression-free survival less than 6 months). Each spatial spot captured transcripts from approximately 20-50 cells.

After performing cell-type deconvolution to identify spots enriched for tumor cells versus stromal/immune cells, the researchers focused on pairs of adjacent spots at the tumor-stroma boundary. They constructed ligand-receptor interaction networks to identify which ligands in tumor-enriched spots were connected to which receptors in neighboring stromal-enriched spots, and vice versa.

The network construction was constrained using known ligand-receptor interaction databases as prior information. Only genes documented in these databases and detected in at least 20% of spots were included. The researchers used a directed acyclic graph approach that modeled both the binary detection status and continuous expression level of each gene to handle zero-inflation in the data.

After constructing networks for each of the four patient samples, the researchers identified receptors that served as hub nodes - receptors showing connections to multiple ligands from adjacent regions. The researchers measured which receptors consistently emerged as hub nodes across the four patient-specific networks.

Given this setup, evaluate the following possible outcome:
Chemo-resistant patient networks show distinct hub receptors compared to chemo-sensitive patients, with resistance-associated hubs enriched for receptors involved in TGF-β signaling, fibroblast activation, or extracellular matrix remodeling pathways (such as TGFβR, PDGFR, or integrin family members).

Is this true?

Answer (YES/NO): NO